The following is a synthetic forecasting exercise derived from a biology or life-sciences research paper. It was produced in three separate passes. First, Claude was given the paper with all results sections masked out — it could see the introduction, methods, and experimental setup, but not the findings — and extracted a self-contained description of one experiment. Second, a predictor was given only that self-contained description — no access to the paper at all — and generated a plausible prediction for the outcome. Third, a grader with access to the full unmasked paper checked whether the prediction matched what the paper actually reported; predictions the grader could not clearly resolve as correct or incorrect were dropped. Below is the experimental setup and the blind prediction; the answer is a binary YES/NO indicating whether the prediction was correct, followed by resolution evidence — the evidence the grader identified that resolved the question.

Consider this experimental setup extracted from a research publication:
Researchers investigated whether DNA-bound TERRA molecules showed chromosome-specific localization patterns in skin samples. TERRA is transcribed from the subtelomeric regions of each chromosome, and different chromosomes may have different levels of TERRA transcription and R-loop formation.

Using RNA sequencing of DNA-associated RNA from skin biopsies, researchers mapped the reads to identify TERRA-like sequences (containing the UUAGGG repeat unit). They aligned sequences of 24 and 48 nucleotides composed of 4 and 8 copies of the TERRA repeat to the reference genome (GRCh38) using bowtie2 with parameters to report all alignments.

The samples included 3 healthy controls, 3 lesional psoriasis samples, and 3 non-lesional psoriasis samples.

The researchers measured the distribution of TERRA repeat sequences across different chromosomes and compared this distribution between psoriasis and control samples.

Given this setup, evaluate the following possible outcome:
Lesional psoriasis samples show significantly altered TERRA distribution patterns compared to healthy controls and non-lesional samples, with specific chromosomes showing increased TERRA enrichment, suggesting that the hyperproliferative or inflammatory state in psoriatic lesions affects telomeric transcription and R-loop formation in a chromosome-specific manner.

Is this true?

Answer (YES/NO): NO